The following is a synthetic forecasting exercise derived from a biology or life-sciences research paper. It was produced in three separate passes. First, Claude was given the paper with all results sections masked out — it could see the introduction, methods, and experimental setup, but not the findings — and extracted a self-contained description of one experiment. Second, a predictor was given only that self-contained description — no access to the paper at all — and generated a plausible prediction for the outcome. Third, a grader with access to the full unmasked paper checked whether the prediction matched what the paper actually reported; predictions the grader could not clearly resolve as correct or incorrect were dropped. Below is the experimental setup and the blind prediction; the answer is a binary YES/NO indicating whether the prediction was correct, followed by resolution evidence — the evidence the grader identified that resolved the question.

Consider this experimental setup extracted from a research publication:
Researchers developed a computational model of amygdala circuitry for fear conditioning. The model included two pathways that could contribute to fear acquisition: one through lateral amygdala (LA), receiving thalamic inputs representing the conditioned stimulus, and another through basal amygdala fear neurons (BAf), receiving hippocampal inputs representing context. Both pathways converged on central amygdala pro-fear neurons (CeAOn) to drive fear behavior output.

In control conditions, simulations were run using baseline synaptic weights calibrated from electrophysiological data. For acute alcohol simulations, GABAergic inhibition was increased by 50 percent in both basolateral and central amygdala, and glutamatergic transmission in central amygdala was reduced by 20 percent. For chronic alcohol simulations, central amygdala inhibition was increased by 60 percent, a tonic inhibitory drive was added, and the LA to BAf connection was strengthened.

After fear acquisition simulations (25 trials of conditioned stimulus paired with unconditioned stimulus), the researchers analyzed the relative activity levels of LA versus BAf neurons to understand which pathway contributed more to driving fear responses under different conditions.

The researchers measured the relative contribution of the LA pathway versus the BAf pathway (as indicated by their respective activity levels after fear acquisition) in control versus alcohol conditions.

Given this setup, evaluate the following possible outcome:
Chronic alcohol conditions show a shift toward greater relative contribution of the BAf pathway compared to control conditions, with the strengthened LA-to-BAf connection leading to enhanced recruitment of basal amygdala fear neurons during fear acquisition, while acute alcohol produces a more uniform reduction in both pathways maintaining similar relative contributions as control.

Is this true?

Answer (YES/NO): NO